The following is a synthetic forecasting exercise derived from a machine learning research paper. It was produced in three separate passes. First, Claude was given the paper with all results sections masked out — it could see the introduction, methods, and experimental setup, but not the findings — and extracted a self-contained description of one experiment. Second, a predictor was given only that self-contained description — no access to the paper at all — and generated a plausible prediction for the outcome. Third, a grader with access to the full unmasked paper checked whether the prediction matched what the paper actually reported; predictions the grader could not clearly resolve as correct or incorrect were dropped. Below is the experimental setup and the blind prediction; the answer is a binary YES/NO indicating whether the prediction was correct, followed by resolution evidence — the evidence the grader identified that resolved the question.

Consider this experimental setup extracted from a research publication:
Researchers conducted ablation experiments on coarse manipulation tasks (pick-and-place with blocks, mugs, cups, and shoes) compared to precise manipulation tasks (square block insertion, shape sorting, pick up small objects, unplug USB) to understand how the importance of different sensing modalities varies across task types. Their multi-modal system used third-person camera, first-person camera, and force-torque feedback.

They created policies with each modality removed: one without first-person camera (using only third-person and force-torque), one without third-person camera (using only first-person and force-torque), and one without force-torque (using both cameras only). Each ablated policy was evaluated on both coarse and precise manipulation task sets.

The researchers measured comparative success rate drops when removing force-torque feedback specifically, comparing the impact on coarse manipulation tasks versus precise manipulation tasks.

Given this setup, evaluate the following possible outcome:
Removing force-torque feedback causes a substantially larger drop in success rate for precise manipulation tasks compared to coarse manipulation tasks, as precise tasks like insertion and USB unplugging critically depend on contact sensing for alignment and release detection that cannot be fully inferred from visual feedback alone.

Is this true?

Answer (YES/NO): NO